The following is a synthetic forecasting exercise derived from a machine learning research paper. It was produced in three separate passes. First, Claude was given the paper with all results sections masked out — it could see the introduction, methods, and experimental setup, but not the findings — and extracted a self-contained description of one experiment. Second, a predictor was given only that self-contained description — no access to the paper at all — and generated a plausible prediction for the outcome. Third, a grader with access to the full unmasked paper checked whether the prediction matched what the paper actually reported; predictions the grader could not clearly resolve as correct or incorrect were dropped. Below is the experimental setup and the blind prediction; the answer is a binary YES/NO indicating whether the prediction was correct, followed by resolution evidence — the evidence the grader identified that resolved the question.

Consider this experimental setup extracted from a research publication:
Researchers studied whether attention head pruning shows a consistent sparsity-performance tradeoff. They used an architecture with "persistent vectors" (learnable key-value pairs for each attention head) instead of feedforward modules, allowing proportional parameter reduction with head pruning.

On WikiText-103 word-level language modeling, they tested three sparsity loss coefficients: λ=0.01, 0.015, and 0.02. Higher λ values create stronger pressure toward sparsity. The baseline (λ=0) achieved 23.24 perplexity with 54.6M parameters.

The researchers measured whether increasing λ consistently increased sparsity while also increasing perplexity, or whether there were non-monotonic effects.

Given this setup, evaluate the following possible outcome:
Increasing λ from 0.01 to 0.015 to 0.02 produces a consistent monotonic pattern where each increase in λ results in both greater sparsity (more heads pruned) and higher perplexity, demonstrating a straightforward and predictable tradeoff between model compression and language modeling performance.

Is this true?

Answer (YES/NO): YES